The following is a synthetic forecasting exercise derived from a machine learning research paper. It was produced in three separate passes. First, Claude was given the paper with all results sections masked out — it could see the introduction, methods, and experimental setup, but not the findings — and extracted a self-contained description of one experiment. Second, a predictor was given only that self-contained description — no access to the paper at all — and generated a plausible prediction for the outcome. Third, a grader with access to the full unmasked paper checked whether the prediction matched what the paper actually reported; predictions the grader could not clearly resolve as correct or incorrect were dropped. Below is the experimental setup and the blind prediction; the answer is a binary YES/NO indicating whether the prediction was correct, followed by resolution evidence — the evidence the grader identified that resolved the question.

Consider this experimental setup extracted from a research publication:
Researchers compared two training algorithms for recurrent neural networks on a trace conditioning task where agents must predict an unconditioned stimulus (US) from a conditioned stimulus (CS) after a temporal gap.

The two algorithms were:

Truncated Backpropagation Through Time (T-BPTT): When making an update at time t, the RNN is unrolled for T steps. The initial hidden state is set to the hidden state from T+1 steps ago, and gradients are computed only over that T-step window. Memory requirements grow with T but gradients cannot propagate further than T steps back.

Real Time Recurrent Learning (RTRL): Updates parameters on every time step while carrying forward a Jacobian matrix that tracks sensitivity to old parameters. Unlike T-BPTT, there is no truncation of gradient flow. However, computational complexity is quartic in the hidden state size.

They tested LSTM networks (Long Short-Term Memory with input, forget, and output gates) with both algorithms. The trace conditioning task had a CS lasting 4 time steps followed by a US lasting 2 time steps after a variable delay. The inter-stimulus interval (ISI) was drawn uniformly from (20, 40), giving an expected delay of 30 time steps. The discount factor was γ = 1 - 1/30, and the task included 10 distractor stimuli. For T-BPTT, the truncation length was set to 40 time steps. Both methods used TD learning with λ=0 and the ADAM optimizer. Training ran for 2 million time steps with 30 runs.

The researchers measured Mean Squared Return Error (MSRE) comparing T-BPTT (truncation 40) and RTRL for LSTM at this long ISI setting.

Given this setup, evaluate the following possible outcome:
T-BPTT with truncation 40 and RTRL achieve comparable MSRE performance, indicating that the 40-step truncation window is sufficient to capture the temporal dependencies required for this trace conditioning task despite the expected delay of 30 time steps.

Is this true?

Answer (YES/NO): NO